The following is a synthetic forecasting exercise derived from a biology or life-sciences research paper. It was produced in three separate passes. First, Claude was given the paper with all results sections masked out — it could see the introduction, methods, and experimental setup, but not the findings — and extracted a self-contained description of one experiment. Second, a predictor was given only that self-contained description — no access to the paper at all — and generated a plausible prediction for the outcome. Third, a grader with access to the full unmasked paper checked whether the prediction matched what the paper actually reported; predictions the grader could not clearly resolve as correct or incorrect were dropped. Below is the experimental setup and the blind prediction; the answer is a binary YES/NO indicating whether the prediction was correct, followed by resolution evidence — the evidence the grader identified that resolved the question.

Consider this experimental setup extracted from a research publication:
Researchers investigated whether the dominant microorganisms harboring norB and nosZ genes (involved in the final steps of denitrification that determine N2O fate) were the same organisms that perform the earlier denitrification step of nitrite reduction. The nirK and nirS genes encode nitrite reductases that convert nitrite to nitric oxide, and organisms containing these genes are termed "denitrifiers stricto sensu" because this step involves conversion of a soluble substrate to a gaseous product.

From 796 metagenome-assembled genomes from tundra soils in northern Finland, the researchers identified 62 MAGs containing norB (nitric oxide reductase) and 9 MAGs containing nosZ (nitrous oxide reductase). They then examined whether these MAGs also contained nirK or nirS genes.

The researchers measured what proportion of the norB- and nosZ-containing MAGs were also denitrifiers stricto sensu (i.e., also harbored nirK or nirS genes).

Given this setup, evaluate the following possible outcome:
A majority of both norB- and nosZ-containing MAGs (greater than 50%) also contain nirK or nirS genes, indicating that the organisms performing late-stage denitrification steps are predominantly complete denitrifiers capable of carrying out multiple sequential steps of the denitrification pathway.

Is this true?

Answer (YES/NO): NO